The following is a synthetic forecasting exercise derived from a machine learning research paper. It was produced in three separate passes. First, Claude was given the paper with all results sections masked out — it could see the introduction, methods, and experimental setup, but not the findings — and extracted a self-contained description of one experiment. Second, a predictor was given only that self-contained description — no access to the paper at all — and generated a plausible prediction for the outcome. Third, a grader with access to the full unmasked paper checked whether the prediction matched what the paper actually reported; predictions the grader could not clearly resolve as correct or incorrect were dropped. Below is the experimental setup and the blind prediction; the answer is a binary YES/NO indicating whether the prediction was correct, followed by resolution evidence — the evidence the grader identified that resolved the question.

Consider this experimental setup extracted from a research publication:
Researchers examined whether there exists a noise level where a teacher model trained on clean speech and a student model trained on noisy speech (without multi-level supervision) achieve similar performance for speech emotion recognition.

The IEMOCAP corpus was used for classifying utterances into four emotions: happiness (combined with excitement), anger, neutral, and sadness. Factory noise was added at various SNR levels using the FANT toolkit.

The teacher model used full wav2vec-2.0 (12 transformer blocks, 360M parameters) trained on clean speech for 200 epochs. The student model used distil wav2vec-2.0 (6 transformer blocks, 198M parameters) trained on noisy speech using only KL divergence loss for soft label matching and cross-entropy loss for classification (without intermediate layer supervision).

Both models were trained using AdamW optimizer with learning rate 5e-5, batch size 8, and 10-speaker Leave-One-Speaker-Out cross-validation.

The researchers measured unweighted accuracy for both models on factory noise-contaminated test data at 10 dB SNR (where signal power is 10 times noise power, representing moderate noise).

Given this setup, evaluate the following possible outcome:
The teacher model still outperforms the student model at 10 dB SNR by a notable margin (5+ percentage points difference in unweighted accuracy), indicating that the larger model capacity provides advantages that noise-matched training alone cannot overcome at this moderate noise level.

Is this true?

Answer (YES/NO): NO